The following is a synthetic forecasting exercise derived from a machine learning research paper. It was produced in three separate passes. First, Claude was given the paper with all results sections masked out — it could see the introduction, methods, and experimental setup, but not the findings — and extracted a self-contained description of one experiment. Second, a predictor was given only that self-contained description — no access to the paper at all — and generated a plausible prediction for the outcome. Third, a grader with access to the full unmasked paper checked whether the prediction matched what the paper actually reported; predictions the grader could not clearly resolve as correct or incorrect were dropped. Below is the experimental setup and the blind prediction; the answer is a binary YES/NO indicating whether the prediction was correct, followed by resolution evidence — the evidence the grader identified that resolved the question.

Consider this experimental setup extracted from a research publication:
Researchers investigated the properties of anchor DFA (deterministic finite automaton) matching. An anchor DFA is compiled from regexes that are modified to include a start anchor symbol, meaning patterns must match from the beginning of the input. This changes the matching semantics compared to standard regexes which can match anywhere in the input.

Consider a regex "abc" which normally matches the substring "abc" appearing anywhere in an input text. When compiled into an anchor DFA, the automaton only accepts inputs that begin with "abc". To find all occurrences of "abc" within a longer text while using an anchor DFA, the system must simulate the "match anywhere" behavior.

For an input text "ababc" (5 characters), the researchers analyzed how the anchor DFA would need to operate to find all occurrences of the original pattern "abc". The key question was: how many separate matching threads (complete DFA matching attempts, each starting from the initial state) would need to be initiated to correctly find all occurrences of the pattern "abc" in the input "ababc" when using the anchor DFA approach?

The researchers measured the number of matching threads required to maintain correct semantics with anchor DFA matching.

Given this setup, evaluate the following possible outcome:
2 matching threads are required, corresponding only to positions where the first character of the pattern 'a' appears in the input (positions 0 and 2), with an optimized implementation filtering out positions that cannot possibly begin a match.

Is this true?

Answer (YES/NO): NO